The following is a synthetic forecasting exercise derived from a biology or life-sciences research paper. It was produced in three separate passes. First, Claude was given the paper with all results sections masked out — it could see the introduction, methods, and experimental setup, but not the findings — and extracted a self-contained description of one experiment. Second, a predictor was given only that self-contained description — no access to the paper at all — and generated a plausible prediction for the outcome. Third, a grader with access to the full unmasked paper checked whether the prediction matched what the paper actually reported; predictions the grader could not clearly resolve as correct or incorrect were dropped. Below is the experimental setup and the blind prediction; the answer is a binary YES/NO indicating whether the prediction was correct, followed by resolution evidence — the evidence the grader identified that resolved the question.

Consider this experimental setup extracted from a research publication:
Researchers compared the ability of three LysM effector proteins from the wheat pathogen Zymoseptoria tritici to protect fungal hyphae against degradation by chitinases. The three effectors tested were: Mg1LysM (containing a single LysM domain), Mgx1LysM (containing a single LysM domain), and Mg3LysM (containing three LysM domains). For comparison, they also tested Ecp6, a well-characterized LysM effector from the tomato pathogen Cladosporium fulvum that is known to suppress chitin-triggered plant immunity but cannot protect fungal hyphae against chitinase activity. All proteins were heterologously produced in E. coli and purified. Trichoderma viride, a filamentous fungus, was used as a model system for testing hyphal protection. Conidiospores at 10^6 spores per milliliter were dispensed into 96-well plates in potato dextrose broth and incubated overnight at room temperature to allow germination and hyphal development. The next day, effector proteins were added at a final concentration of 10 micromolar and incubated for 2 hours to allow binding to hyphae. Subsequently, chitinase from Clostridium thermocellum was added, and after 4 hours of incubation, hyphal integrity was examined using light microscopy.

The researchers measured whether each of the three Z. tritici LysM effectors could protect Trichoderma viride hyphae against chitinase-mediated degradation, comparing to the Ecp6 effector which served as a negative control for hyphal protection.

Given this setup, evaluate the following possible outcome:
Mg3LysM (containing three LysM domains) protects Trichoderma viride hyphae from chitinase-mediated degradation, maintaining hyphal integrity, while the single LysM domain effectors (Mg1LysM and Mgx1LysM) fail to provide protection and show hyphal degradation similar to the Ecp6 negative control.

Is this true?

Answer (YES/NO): NO